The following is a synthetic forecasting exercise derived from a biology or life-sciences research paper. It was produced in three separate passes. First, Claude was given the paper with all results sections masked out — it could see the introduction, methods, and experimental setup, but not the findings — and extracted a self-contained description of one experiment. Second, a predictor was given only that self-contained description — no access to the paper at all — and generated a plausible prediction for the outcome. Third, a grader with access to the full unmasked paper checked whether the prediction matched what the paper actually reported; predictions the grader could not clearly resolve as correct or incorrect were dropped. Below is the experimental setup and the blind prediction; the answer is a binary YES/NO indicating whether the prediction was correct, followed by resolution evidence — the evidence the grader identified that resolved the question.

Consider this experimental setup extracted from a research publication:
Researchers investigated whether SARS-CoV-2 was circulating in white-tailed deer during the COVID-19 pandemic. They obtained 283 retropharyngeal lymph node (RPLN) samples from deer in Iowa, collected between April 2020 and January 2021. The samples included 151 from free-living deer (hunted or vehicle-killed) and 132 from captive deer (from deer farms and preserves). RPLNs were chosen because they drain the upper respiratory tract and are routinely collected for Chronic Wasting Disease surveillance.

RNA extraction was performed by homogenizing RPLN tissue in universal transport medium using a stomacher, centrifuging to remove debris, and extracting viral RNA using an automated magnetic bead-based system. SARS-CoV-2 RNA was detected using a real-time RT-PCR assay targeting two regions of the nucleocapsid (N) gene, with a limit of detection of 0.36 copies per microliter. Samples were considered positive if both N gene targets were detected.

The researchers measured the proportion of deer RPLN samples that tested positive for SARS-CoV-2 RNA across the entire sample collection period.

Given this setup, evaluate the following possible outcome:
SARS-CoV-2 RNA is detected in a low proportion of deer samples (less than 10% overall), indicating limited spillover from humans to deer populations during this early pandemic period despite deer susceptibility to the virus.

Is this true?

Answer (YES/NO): NO